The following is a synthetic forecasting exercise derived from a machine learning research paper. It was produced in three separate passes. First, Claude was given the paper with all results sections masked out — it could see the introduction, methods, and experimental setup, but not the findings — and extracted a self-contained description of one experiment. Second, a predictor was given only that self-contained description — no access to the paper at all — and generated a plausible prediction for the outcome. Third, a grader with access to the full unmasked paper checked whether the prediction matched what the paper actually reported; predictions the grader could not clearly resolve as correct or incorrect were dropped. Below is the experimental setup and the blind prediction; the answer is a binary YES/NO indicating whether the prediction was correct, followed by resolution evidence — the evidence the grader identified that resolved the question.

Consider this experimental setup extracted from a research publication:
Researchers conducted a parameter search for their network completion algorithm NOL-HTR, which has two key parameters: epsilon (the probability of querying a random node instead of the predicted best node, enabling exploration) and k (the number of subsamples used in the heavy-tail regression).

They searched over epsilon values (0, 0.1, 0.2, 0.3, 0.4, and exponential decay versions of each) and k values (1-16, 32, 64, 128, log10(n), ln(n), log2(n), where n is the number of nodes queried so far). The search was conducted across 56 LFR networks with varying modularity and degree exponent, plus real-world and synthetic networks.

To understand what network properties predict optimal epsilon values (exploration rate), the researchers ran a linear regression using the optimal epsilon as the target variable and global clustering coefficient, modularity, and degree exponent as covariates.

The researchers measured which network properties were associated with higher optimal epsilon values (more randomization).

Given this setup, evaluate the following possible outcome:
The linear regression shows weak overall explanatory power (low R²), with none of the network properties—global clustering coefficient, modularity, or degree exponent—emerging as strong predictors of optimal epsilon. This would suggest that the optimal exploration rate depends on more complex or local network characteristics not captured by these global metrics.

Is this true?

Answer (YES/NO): NO